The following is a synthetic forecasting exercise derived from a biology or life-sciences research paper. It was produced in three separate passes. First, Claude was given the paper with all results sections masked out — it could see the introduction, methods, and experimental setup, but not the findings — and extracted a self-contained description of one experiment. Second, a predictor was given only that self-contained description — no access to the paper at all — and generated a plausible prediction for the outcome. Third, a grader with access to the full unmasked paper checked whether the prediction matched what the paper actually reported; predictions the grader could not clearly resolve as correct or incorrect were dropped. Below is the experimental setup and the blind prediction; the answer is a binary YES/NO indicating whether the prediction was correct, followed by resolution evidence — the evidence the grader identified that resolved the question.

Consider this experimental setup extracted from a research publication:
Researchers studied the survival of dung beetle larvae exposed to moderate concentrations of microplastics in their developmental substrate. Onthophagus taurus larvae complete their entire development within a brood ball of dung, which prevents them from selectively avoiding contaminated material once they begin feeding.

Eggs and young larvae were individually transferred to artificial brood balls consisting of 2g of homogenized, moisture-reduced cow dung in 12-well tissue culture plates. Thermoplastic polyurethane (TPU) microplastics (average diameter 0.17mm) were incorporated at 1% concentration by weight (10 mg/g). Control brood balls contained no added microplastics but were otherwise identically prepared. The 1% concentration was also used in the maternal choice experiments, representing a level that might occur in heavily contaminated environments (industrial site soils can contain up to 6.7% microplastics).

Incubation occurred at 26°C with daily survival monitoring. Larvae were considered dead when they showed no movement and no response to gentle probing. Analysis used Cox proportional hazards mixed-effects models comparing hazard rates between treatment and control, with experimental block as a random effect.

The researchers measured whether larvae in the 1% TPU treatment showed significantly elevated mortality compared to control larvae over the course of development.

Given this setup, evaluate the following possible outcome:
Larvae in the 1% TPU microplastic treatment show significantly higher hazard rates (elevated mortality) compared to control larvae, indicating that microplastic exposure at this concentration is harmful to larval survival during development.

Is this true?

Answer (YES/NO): YES